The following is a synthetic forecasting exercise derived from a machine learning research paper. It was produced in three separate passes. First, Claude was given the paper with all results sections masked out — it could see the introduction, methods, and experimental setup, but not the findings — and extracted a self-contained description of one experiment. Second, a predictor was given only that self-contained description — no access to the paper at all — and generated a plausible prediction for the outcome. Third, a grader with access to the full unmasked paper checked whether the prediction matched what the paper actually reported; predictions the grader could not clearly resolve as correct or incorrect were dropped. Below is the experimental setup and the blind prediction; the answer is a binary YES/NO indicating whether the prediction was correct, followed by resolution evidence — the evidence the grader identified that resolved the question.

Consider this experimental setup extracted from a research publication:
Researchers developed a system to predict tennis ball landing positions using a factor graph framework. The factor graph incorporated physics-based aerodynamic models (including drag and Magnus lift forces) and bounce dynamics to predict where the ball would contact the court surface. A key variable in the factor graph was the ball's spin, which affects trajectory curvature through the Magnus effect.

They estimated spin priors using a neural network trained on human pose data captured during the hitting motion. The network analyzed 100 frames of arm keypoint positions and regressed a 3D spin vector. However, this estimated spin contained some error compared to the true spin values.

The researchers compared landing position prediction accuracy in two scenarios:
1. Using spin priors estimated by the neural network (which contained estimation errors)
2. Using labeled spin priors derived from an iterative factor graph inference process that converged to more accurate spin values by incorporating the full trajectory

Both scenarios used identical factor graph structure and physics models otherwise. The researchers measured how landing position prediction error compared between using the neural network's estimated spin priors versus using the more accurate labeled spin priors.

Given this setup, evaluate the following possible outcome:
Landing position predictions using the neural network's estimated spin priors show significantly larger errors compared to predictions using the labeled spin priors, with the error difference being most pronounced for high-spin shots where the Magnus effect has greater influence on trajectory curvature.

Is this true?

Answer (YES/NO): NO